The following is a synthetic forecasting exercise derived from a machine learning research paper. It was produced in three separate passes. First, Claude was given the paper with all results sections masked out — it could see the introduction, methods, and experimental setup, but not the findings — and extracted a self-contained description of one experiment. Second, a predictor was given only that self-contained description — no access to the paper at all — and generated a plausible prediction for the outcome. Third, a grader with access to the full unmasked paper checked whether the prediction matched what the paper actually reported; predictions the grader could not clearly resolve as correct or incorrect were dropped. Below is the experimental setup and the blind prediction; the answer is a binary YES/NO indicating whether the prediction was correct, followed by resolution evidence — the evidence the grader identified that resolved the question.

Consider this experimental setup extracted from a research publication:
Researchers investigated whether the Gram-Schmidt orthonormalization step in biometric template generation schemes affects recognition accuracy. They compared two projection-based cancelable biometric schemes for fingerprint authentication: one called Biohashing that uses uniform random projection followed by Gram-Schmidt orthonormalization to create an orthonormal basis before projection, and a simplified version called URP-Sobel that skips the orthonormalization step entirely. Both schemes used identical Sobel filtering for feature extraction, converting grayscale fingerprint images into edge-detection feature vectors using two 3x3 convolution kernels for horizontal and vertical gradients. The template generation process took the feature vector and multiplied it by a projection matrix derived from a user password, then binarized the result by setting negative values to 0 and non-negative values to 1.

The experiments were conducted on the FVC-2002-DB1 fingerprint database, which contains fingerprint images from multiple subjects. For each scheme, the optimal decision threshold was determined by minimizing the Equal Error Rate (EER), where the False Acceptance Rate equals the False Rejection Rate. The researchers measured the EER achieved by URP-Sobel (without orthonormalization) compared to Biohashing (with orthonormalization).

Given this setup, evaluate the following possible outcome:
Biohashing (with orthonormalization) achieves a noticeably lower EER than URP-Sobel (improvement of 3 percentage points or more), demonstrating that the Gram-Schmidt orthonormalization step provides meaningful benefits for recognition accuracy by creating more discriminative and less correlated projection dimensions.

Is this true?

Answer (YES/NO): NO